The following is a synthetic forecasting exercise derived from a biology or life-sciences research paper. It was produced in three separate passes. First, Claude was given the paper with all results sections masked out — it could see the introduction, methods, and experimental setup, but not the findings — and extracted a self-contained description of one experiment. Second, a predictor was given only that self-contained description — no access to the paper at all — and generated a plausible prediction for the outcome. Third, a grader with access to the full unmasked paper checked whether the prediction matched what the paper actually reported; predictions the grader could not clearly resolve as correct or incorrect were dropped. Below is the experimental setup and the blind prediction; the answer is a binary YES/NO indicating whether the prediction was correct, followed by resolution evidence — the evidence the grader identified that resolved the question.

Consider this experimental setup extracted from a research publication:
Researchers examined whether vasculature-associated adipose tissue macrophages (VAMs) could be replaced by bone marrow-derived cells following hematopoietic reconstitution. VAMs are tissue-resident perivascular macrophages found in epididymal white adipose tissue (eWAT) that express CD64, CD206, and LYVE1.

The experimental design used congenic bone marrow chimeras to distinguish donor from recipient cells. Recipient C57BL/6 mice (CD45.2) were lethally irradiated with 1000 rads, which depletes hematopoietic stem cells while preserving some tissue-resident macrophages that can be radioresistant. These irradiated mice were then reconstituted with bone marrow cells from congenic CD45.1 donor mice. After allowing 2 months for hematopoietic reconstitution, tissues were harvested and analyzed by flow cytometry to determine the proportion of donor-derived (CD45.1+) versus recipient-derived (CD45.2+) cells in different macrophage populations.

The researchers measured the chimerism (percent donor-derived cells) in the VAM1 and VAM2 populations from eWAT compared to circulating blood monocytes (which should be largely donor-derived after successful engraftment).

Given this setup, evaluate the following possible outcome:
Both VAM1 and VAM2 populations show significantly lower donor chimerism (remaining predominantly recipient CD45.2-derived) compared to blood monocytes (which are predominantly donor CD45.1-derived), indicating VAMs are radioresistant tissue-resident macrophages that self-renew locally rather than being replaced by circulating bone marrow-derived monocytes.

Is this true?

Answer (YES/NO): NO